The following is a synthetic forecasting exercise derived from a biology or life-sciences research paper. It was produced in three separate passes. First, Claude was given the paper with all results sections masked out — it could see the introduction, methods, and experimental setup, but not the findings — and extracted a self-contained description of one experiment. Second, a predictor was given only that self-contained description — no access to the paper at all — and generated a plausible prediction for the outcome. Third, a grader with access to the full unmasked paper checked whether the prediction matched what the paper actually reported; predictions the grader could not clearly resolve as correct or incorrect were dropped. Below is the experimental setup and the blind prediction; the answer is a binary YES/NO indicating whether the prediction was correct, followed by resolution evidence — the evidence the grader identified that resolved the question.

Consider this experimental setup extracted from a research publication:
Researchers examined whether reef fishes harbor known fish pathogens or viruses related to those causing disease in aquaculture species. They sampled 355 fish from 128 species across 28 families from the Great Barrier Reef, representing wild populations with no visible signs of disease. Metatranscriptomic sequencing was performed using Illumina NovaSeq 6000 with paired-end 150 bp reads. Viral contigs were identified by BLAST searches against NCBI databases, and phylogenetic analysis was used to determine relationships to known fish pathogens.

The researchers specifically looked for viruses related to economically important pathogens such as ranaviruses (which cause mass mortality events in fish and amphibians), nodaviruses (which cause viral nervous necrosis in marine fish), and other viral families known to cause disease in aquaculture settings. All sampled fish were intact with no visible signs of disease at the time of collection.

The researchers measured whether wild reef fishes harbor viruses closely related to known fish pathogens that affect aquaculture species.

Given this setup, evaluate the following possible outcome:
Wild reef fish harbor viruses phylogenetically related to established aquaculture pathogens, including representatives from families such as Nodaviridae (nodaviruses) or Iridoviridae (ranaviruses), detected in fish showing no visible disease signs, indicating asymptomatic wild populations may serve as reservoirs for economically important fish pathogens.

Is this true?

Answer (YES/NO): NO